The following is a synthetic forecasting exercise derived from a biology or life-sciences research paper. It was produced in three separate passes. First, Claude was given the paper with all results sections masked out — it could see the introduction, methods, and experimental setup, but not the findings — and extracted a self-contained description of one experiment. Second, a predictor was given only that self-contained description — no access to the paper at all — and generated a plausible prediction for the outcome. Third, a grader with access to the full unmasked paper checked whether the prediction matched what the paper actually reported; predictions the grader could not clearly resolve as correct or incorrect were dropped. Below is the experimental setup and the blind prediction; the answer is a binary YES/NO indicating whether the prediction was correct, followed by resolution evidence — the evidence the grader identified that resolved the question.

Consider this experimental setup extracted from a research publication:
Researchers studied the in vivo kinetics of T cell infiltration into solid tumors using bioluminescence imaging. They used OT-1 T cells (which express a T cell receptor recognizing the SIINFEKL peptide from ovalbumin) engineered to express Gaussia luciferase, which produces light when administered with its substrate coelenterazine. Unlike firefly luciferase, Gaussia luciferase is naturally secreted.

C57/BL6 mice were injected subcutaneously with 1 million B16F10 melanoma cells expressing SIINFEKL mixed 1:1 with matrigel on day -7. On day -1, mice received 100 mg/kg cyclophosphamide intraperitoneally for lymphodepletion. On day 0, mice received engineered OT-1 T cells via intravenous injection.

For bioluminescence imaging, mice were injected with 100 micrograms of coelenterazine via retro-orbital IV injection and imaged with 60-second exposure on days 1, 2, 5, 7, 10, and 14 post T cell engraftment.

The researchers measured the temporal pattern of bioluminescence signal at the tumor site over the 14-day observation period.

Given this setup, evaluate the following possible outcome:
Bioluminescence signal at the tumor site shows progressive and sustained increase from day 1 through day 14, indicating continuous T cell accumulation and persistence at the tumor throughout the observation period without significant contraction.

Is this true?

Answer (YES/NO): NO